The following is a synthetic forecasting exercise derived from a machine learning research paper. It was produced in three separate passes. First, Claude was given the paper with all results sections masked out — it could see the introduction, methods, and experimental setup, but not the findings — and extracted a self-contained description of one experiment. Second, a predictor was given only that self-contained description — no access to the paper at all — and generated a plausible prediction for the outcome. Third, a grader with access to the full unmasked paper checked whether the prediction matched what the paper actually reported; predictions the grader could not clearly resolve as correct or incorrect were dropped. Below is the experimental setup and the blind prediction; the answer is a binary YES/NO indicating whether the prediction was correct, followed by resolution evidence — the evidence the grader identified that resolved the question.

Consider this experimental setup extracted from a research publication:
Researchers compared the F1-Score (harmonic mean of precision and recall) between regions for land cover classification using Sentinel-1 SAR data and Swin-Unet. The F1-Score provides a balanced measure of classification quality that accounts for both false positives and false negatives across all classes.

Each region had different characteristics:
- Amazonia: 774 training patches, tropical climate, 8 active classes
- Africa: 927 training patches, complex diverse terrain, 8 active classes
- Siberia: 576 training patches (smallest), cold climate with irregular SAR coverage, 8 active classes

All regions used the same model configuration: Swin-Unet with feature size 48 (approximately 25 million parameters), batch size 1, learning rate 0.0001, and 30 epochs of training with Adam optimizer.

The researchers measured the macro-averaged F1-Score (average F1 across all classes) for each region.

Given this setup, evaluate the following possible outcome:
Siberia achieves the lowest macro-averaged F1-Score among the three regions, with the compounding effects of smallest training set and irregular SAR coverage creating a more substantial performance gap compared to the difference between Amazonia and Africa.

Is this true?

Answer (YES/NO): NO